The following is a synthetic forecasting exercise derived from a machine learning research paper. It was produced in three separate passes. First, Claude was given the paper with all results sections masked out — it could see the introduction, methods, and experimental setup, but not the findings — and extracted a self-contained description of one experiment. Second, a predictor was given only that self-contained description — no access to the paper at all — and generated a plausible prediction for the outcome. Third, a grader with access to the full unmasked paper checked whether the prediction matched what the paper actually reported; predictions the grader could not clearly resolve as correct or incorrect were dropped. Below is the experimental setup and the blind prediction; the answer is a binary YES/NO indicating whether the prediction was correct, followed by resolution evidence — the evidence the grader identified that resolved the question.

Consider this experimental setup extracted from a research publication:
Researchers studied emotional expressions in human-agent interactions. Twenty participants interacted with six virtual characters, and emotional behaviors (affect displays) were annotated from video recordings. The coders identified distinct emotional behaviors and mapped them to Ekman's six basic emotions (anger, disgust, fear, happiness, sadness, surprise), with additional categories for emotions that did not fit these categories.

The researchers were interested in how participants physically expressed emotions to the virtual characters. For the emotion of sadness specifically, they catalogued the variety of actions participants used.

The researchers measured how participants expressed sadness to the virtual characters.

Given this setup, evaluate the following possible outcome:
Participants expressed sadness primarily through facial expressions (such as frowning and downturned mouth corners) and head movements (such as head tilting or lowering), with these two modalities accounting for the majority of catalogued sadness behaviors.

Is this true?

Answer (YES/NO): NO